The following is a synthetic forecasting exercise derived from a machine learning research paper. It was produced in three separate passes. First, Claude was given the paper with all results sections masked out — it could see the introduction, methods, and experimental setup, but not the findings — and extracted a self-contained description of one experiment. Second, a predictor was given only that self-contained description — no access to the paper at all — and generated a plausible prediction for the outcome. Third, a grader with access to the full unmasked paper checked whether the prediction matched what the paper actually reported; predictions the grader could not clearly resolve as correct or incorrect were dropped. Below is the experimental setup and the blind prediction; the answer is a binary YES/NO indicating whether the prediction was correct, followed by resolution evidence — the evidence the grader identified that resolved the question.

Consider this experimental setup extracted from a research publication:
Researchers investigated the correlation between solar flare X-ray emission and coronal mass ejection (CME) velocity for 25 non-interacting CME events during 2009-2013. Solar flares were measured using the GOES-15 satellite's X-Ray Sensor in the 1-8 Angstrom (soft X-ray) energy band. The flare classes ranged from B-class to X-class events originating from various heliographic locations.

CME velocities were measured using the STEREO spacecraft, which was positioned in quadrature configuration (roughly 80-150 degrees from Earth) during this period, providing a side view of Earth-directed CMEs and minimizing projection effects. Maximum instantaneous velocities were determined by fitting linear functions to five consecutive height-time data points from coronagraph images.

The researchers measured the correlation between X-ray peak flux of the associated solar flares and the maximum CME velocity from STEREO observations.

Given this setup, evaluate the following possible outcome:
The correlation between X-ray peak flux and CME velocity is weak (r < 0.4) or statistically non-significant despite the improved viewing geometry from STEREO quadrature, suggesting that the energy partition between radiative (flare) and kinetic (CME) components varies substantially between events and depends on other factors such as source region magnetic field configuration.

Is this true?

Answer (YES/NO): NO